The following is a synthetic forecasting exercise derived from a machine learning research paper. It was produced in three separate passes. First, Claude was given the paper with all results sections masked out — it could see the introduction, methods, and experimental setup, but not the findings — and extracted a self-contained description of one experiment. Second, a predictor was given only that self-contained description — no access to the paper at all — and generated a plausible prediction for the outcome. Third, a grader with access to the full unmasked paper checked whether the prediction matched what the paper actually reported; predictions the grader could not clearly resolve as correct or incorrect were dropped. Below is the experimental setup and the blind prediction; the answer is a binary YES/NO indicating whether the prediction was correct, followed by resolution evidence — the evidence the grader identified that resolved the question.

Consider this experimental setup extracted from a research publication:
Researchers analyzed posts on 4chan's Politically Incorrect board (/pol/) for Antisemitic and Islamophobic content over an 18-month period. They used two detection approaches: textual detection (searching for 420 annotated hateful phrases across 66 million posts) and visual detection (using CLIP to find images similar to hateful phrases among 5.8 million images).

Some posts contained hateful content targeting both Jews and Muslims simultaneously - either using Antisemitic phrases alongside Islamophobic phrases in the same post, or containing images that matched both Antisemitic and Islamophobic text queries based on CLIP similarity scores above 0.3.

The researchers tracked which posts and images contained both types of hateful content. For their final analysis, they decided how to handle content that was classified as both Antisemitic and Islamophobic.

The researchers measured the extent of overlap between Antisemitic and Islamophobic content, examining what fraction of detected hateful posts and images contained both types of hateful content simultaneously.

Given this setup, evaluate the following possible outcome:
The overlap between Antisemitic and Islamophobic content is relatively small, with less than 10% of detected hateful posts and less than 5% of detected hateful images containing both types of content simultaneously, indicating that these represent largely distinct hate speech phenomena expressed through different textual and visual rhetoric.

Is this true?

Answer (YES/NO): YES